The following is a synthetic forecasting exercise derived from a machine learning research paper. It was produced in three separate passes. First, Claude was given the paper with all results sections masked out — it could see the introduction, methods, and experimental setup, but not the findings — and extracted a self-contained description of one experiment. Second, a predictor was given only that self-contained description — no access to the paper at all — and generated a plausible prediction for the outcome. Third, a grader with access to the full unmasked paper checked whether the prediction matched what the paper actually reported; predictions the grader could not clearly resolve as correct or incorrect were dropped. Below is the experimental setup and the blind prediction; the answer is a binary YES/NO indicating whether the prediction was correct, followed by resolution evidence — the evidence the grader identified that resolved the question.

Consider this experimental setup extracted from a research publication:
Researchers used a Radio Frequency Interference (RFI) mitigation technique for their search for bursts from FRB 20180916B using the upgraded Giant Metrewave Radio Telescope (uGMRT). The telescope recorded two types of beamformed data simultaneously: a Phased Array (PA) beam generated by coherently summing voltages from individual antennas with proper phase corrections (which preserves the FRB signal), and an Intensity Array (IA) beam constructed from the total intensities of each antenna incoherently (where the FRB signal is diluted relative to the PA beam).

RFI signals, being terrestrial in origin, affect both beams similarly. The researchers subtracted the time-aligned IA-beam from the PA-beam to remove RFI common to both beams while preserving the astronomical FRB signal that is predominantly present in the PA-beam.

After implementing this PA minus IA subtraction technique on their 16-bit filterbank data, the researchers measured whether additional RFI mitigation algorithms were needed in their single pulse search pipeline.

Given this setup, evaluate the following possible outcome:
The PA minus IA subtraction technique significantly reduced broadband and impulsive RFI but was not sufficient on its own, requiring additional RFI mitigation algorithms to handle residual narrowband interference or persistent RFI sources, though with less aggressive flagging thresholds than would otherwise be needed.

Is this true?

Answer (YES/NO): NO